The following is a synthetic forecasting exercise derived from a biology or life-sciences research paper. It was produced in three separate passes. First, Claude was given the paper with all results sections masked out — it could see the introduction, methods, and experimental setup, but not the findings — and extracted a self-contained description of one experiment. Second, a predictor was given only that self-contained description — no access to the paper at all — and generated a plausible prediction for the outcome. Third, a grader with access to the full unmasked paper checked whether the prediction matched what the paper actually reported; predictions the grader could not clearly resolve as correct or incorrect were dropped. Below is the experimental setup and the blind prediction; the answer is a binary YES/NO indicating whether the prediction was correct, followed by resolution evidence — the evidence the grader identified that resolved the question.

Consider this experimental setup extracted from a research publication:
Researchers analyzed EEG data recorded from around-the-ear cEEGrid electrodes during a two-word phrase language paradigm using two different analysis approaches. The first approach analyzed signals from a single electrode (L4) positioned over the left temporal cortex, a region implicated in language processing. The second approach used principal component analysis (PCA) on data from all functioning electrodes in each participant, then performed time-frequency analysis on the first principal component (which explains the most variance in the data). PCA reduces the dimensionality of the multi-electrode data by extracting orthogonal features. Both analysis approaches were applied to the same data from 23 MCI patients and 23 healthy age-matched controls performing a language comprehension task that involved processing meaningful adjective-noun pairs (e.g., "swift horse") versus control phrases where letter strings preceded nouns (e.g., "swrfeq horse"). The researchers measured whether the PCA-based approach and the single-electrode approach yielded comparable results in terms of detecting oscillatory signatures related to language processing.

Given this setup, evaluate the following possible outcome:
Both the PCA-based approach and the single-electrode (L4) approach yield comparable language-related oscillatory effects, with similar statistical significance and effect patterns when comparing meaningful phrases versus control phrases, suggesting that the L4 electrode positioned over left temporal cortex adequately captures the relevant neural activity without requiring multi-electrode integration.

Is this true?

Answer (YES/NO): NO